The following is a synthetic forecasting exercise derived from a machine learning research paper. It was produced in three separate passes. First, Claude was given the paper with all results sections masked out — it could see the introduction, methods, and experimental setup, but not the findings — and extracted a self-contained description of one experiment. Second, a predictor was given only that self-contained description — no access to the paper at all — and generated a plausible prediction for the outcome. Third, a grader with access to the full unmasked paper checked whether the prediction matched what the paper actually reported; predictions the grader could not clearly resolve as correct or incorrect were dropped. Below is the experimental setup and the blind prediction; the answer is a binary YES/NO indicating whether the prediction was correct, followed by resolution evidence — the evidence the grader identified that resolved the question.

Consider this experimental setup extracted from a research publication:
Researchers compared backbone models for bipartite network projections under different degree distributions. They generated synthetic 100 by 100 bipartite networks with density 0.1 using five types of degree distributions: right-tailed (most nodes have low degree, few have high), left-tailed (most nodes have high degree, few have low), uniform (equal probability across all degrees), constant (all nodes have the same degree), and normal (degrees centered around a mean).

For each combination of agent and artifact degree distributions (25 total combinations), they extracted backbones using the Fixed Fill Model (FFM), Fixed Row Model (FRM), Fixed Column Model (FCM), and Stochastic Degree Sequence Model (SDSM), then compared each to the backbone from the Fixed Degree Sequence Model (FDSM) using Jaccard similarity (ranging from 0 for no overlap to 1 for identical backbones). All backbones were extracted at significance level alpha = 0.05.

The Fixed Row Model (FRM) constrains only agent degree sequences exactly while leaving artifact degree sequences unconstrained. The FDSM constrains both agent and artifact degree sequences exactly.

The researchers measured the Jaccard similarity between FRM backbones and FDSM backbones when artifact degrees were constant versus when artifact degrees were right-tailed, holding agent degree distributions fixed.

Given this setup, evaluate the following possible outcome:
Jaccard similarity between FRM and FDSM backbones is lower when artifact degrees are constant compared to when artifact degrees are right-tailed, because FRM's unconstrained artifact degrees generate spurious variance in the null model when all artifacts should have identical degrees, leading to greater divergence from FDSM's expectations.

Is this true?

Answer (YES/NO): NO